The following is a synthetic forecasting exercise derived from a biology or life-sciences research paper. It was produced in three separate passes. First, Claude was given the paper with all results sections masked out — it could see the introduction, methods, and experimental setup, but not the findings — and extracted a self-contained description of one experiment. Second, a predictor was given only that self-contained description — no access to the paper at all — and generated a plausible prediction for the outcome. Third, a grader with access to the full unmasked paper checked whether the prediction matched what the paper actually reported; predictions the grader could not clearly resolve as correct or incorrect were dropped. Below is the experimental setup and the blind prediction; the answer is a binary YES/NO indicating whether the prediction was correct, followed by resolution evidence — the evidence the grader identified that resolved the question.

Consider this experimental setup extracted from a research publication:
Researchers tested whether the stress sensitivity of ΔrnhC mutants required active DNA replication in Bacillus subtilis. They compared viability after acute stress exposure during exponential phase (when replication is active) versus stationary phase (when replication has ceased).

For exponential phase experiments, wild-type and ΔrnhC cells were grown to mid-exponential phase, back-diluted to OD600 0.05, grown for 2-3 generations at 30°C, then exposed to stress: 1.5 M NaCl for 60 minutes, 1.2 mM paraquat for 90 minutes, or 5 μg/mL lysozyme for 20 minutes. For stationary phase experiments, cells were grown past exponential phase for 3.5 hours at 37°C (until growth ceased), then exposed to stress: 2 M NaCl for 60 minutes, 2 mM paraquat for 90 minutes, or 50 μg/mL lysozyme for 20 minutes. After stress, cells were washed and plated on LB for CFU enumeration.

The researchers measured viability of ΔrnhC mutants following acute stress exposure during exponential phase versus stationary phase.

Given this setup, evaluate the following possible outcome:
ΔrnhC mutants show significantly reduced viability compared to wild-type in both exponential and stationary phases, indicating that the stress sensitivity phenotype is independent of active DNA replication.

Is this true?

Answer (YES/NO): NO